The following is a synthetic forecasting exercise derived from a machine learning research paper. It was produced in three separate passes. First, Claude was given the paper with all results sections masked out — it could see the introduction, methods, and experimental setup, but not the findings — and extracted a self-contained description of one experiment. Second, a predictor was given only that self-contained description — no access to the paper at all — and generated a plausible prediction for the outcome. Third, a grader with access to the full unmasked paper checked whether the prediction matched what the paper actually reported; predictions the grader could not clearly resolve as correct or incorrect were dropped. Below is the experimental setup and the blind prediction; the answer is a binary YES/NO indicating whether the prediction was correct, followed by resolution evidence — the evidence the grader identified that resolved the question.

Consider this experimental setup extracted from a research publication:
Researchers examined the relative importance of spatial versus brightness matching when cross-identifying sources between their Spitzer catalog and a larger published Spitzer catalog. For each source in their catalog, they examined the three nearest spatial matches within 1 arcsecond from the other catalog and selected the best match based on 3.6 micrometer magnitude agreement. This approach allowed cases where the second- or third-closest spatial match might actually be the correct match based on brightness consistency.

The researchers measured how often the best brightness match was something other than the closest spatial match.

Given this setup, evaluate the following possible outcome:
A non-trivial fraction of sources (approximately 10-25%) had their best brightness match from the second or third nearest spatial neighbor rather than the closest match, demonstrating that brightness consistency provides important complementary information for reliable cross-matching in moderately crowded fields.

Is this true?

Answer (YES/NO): NO